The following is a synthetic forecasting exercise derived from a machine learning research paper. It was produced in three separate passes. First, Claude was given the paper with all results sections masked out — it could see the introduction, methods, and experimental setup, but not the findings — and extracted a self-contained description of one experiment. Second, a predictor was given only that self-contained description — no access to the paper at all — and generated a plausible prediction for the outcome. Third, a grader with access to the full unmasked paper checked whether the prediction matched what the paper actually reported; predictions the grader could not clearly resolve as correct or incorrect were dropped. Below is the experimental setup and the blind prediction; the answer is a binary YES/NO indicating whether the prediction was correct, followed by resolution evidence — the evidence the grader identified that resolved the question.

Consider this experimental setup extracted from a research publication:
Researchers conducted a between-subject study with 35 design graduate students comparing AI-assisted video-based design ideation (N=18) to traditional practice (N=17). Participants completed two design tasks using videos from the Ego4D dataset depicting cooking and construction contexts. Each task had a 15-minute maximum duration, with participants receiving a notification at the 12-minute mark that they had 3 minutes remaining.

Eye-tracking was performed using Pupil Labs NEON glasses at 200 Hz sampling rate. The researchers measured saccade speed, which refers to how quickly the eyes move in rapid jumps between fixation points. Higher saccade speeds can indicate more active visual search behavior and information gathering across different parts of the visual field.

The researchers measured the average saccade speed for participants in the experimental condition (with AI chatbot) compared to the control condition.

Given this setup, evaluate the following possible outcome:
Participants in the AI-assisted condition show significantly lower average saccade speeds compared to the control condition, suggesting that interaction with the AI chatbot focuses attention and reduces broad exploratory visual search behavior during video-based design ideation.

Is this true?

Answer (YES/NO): YES